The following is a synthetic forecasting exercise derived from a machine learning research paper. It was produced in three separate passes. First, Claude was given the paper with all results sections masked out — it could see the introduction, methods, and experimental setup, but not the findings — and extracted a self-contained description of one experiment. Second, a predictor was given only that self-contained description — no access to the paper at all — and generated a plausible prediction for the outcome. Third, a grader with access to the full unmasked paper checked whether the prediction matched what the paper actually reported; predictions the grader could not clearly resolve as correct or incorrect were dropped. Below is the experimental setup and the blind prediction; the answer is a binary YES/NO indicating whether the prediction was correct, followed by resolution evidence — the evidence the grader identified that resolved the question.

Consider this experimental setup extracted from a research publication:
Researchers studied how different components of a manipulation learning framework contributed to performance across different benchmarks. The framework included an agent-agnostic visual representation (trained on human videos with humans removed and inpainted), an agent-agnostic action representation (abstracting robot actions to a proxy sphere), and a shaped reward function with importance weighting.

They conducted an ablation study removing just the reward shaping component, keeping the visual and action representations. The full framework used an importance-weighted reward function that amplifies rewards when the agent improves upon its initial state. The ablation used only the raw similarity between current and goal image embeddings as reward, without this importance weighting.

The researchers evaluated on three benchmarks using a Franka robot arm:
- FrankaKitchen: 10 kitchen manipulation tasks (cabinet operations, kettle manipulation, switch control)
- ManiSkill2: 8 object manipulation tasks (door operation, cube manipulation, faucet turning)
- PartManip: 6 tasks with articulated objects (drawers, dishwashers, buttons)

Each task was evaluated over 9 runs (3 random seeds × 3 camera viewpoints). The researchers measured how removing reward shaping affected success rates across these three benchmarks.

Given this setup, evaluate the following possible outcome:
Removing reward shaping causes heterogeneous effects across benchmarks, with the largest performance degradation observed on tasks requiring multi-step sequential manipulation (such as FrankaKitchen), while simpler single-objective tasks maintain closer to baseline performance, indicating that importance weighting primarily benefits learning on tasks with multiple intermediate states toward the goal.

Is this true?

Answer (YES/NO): NO